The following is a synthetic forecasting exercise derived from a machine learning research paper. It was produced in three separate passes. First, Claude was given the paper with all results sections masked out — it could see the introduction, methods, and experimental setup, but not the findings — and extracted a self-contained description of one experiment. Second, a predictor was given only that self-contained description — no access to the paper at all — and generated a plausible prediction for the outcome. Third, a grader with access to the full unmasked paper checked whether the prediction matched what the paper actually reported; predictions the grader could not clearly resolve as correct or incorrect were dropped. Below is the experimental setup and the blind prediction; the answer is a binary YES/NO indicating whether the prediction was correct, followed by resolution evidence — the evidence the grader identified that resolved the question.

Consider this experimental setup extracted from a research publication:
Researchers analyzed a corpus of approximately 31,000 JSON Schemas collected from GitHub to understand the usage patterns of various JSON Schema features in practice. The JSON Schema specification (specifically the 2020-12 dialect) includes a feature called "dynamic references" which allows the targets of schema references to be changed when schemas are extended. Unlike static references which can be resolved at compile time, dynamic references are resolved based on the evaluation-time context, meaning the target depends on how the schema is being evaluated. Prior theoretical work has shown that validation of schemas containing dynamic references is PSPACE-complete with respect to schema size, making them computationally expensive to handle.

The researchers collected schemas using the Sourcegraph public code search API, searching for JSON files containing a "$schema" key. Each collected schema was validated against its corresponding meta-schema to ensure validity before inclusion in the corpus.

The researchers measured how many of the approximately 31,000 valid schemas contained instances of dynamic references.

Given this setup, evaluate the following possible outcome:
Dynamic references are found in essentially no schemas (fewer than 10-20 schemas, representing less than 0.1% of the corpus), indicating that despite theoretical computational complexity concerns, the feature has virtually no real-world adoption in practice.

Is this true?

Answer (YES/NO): NO